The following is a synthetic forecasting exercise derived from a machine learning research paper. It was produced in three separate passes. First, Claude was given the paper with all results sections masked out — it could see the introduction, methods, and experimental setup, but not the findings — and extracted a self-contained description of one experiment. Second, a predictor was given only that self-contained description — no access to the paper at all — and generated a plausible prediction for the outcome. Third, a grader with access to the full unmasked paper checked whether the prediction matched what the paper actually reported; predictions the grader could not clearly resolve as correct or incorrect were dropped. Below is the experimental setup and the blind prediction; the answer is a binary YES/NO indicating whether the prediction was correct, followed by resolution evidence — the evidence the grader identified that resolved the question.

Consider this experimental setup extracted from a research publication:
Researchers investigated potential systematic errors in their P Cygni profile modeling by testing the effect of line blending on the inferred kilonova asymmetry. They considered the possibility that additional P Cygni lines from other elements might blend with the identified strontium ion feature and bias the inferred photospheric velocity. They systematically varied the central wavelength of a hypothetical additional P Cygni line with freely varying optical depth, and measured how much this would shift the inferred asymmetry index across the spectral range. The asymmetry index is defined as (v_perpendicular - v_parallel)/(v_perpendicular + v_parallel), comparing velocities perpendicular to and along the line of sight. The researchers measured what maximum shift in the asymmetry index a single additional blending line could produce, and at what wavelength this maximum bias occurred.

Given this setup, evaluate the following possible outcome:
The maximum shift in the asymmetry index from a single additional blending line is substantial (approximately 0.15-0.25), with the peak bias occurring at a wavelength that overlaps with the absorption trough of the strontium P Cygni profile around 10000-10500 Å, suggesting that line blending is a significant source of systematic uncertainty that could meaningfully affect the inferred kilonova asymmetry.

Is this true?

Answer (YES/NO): NO